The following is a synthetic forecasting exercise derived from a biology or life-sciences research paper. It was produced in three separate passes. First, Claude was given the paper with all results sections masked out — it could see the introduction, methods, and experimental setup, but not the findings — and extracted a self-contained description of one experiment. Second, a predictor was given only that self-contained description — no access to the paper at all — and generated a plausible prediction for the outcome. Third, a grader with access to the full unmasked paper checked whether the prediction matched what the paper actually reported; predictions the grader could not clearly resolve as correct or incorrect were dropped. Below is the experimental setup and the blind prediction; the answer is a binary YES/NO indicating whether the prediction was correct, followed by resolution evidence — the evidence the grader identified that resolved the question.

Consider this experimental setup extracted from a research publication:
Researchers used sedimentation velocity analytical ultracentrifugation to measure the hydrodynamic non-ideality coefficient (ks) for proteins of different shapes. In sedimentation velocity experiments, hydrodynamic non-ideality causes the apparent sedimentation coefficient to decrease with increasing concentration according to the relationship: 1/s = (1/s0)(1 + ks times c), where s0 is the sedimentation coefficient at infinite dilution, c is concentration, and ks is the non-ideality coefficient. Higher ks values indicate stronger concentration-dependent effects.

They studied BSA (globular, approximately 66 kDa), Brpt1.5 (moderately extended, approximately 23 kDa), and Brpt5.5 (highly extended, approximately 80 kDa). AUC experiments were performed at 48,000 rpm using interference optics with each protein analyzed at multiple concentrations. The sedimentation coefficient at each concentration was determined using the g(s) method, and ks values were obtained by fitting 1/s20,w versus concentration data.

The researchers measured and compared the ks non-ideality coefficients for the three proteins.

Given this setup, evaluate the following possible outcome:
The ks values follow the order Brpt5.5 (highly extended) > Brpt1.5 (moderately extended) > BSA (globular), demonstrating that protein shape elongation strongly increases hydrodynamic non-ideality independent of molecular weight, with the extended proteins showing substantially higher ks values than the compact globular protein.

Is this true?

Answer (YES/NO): YES